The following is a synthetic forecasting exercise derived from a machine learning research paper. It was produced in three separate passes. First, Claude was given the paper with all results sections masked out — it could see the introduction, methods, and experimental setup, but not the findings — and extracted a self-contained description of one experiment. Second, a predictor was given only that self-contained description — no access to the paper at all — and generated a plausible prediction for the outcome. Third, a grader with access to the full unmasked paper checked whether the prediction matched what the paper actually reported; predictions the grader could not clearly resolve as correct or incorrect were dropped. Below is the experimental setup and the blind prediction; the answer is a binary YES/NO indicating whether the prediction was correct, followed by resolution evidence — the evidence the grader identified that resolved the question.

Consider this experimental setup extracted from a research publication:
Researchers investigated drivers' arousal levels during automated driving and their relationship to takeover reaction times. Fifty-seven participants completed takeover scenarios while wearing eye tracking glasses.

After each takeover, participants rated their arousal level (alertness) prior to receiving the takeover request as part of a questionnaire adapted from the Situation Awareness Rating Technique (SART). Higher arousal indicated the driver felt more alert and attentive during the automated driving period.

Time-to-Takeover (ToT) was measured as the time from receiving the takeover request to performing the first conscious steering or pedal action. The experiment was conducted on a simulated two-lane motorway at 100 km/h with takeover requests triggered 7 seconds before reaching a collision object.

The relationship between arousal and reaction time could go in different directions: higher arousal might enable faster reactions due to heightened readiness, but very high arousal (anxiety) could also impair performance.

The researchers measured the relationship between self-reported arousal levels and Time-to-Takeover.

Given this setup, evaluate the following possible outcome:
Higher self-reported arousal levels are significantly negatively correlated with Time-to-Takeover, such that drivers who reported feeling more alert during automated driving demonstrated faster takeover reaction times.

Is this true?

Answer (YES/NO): NO